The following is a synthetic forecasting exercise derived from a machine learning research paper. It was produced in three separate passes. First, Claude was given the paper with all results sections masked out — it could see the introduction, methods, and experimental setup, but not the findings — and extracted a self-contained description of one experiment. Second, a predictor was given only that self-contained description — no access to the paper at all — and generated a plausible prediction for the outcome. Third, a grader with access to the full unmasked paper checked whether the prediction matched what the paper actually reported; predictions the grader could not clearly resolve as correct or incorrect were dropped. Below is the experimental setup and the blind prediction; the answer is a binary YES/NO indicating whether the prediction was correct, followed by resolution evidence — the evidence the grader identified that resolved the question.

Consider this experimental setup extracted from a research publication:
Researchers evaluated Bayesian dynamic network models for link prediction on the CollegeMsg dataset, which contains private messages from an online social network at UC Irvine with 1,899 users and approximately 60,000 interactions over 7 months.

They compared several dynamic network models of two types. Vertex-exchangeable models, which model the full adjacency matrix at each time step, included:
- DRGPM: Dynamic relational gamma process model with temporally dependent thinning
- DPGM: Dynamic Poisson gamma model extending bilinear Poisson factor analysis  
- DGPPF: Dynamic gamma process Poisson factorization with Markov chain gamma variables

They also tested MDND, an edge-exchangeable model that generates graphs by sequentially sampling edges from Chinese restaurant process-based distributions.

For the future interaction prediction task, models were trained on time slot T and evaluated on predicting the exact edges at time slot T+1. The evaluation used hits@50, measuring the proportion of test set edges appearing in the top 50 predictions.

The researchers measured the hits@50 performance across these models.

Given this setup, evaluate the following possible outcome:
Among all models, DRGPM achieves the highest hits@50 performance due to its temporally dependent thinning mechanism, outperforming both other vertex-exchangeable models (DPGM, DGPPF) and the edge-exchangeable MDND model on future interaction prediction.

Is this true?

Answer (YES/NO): NO